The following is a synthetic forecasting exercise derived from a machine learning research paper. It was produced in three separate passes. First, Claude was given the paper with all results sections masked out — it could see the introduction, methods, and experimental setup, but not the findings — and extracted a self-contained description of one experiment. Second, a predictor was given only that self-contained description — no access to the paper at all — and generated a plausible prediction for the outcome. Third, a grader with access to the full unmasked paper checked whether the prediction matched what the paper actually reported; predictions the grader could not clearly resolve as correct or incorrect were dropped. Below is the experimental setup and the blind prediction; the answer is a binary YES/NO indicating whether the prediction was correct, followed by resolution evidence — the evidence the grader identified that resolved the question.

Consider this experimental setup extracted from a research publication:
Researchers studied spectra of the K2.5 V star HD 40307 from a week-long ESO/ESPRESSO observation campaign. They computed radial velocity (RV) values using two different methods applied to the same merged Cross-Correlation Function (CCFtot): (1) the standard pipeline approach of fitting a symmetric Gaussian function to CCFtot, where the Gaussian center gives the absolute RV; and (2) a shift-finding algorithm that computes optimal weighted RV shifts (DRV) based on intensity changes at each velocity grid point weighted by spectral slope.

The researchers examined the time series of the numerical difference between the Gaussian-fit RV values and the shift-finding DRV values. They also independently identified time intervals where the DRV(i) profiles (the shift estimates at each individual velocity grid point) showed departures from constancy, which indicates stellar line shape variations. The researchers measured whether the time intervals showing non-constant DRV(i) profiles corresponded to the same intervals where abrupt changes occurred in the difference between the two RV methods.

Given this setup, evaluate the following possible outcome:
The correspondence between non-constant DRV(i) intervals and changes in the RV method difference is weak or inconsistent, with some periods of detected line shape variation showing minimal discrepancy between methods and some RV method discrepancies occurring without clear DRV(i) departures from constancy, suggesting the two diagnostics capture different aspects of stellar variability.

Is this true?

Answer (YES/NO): NO